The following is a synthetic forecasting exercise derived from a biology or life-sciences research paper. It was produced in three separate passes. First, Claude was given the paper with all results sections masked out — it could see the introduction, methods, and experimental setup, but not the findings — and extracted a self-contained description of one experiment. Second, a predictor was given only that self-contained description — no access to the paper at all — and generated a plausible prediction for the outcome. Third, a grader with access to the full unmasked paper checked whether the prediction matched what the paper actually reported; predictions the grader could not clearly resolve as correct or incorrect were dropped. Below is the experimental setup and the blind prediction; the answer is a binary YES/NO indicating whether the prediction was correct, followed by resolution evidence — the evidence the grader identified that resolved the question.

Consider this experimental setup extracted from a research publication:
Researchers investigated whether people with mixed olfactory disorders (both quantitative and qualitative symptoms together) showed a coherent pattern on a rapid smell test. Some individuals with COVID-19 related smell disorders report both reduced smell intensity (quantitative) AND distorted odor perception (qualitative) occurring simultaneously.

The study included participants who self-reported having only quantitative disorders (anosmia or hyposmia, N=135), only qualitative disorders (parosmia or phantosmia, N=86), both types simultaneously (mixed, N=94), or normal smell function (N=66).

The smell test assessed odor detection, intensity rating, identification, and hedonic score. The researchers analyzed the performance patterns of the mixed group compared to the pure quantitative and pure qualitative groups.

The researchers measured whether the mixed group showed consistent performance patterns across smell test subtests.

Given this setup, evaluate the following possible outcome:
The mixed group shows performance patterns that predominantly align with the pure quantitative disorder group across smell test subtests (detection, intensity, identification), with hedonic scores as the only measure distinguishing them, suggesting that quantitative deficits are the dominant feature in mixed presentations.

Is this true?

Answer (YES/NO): NO